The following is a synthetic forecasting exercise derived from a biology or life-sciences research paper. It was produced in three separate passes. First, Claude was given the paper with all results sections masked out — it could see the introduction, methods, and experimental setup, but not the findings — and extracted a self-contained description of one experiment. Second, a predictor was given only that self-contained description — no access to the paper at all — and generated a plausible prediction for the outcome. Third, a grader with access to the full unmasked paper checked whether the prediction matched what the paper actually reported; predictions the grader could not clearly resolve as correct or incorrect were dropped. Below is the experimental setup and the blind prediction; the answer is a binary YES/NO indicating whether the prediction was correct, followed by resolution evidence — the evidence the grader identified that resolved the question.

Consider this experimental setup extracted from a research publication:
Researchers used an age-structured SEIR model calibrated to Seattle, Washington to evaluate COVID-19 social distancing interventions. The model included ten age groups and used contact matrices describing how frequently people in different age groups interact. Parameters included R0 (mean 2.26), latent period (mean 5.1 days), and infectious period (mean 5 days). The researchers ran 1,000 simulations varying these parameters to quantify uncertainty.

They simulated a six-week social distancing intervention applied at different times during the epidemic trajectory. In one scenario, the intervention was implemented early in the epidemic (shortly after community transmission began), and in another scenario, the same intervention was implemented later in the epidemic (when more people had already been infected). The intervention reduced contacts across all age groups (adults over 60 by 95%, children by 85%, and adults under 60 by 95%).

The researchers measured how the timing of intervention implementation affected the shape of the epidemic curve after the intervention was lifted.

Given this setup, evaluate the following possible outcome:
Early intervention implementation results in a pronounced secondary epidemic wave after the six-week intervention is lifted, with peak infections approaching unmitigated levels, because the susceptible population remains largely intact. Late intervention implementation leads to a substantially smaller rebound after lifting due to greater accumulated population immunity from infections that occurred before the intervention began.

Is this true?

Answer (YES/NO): NO